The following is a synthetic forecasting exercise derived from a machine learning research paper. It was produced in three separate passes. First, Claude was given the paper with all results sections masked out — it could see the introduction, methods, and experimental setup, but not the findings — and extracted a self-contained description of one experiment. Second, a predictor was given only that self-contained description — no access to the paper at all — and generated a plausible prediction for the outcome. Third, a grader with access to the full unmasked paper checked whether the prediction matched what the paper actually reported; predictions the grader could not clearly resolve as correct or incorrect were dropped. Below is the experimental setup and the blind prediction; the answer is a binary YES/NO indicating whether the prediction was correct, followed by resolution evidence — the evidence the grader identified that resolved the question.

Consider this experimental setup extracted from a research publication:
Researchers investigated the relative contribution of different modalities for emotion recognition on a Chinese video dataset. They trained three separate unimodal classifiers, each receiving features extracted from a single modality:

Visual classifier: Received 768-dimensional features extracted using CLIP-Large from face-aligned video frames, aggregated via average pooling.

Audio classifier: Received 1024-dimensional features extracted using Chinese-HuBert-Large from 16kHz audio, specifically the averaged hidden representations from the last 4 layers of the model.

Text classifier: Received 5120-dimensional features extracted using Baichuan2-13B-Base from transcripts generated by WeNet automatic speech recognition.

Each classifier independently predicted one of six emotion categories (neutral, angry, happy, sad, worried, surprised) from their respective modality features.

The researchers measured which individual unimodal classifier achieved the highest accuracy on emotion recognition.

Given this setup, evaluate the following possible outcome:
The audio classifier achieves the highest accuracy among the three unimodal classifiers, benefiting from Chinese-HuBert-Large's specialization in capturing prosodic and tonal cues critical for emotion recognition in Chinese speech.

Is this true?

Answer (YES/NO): YES